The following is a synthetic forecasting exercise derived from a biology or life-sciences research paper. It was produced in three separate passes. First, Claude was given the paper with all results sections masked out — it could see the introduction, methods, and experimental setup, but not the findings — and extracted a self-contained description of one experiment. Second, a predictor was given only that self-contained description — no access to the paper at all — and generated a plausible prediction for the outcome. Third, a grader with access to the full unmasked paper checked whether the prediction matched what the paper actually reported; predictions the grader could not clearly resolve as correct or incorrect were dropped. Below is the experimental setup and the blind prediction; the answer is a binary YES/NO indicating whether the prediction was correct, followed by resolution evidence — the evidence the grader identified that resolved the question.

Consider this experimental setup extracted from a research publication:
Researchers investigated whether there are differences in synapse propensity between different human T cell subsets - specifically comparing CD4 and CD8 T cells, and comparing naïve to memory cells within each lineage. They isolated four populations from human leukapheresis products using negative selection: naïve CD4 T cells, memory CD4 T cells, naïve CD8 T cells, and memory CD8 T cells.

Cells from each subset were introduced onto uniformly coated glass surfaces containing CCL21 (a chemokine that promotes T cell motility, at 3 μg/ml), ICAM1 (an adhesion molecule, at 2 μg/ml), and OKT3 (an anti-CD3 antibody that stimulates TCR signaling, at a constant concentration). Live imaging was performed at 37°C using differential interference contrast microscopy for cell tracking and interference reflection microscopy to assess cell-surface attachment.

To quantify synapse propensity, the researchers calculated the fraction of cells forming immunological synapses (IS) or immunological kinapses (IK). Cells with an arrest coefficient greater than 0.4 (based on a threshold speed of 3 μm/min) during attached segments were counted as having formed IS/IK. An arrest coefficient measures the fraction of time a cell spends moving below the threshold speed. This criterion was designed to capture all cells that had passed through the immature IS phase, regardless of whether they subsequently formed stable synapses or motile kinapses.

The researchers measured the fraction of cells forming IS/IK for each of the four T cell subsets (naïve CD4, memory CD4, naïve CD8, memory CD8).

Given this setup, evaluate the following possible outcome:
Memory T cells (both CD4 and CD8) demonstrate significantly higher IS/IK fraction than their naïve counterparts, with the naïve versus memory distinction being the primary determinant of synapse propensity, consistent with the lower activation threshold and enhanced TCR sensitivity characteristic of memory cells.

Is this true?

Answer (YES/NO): NO